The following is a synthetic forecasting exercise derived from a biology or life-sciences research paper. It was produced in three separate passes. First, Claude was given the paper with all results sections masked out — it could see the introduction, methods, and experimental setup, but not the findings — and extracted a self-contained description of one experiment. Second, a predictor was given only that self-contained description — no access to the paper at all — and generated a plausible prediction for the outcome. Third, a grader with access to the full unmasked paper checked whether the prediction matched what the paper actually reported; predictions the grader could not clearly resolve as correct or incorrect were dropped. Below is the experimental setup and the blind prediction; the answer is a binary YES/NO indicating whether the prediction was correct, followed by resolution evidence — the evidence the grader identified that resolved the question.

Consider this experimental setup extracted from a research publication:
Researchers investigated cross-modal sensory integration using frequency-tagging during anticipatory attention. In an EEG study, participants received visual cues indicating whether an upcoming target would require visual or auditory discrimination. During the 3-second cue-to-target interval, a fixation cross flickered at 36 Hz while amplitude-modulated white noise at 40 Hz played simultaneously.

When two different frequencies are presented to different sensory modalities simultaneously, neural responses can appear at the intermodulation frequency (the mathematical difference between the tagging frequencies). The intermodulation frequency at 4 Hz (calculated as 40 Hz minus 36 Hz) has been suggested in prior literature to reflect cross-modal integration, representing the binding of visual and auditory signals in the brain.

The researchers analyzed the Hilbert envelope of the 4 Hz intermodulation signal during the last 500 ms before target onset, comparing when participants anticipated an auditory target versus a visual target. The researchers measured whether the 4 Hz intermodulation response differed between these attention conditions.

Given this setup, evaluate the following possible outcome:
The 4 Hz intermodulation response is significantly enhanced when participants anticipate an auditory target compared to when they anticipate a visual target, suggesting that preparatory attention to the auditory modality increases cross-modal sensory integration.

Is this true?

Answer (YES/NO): YES